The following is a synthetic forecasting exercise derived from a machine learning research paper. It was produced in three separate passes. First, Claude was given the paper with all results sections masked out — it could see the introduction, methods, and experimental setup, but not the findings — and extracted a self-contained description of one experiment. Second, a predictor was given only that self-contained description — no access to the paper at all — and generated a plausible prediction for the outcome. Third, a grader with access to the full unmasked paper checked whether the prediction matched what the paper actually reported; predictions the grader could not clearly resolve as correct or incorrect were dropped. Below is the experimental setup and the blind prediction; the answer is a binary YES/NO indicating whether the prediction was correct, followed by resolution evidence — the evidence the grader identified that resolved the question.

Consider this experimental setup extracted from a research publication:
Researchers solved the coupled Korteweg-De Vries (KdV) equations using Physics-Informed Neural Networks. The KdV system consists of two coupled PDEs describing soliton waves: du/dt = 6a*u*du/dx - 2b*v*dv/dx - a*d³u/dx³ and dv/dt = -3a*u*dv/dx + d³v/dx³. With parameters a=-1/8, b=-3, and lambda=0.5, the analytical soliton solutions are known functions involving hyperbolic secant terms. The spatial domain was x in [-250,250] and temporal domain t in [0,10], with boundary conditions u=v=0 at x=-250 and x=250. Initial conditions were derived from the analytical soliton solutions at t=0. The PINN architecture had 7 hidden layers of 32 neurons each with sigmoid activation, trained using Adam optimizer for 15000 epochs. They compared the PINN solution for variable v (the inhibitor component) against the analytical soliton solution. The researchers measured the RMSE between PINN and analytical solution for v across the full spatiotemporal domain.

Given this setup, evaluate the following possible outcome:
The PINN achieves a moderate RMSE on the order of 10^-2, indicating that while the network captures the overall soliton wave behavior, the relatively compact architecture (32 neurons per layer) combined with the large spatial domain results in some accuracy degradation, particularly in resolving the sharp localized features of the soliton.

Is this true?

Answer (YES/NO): NO